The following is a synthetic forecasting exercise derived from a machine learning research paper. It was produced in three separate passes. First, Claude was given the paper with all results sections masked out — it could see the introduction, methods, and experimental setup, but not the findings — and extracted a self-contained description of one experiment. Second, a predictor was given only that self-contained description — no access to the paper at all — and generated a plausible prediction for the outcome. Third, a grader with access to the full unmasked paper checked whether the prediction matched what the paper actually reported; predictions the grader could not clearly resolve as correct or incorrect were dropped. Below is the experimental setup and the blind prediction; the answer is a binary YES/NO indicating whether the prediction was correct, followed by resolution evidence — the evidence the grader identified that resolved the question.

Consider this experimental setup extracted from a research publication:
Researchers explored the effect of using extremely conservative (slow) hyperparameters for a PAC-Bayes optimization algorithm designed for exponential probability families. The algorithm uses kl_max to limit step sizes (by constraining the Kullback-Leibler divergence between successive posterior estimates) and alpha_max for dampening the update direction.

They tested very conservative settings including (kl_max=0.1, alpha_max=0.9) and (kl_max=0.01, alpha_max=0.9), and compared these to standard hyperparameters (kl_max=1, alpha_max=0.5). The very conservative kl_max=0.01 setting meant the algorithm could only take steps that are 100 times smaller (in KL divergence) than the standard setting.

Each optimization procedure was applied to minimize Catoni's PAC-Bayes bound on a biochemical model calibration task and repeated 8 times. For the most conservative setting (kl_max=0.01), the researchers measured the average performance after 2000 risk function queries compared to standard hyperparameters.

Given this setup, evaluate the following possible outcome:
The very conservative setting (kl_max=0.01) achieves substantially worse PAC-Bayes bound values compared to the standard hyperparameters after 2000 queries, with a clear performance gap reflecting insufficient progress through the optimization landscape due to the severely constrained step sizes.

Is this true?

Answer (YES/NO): NO